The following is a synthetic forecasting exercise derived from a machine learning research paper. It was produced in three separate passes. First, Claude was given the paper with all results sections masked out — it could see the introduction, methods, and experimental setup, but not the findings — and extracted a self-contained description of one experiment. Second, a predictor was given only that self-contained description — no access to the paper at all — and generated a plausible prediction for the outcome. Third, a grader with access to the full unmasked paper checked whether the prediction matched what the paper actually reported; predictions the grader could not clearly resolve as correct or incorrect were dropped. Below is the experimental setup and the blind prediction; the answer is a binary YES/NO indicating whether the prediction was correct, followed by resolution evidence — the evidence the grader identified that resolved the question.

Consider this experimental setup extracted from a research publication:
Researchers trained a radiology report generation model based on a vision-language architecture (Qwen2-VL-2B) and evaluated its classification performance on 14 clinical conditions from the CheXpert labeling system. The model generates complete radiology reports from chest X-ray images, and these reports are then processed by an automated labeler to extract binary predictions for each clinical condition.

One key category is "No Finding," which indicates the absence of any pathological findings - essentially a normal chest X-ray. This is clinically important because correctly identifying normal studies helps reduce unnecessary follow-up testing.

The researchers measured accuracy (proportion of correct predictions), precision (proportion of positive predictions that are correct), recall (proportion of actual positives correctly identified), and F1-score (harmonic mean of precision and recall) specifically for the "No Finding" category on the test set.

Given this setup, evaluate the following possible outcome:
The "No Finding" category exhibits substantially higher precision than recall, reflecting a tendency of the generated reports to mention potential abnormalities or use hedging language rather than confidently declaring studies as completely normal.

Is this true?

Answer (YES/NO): NO